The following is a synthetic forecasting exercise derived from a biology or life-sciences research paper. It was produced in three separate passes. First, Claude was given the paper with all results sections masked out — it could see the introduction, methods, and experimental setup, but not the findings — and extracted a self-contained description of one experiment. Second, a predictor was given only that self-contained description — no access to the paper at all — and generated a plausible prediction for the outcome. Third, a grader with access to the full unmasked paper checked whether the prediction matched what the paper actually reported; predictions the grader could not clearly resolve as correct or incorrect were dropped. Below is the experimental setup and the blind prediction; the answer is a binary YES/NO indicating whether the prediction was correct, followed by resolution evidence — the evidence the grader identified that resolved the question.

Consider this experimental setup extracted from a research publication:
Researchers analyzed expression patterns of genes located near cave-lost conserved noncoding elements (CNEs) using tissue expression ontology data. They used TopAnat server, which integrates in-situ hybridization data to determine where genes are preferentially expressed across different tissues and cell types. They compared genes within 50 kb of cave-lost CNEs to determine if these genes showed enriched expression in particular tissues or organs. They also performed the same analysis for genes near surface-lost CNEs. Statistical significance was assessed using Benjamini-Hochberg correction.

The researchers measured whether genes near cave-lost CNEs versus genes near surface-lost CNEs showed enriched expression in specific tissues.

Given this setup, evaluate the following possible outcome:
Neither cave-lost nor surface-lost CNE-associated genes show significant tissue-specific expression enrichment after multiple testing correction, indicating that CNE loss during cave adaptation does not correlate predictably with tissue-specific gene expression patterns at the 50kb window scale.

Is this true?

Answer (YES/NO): NO